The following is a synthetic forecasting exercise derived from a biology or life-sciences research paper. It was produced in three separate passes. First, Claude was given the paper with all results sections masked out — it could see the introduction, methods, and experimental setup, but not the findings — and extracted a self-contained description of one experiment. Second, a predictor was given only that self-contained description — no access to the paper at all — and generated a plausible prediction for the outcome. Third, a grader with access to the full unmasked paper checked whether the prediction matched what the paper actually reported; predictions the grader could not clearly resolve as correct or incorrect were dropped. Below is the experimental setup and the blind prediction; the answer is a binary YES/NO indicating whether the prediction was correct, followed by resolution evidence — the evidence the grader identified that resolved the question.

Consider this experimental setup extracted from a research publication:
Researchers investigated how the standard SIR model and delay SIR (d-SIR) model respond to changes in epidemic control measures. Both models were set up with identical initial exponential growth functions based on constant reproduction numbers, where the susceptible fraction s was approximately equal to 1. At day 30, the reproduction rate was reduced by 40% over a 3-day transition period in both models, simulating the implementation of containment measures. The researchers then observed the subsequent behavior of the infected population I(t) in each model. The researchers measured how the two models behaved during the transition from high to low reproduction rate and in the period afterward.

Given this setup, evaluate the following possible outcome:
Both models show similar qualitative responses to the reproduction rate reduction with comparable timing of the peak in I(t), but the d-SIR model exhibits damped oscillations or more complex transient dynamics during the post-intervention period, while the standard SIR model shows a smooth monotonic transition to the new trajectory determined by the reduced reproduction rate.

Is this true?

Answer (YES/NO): NO